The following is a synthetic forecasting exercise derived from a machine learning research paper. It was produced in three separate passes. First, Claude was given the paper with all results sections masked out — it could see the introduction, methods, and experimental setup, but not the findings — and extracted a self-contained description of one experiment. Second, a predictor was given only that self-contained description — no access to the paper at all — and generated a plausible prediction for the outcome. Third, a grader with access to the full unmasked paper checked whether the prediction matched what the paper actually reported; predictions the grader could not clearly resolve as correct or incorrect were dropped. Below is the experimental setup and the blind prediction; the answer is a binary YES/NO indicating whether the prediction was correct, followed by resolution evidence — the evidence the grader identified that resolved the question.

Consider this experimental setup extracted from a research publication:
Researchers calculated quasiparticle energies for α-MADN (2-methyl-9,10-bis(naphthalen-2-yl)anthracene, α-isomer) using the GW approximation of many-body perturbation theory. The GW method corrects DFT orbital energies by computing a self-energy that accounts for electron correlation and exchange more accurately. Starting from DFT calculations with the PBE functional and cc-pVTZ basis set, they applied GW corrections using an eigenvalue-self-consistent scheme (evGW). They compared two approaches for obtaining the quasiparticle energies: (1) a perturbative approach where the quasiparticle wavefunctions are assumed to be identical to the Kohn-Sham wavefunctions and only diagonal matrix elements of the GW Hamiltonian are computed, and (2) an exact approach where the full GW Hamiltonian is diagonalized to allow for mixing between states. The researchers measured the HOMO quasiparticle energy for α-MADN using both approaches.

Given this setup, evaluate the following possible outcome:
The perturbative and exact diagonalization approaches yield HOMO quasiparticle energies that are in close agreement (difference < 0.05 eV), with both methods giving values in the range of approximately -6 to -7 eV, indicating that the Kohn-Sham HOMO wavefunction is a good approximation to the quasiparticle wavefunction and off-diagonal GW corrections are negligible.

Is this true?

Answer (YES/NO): NO